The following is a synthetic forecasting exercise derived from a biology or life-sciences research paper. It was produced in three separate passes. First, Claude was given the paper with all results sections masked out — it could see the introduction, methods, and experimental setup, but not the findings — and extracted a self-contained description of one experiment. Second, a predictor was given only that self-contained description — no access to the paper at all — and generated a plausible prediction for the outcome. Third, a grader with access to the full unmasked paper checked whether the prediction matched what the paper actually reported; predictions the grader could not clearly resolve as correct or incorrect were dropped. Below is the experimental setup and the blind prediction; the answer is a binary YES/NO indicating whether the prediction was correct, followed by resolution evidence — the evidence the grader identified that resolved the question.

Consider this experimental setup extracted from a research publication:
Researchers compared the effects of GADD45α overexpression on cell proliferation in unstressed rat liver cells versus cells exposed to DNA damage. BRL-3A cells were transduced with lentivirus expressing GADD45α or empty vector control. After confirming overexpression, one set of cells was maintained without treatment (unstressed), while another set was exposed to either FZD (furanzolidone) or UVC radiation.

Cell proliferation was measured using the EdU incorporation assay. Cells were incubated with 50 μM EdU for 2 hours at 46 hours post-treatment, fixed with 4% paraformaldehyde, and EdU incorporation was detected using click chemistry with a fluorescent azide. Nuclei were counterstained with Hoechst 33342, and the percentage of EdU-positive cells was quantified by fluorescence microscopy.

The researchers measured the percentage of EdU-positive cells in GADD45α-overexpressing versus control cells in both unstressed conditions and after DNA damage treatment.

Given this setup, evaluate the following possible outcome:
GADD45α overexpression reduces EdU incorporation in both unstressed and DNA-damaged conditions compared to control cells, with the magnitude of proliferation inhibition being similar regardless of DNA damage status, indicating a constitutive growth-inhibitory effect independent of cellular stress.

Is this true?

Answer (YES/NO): NO